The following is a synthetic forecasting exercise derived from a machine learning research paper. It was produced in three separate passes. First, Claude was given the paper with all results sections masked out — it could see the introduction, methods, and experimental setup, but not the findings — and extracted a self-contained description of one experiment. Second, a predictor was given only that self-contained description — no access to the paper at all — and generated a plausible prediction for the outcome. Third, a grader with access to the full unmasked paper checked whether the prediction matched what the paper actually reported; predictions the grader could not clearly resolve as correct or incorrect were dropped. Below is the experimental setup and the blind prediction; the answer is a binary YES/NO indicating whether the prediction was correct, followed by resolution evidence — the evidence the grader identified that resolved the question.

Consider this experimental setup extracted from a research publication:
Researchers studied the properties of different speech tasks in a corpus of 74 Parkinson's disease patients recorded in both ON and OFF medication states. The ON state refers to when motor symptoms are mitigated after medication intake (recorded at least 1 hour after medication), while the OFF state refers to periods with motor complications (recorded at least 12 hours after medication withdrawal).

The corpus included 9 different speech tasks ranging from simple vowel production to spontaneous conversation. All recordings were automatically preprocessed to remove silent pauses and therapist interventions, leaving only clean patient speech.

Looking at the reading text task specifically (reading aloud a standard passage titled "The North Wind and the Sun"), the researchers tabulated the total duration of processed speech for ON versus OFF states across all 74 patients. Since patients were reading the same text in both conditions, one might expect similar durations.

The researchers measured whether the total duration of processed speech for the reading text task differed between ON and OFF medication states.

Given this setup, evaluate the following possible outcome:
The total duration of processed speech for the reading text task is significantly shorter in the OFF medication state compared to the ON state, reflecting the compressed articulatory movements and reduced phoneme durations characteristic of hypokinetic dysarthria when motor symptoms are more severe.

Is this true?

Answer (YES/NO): NO